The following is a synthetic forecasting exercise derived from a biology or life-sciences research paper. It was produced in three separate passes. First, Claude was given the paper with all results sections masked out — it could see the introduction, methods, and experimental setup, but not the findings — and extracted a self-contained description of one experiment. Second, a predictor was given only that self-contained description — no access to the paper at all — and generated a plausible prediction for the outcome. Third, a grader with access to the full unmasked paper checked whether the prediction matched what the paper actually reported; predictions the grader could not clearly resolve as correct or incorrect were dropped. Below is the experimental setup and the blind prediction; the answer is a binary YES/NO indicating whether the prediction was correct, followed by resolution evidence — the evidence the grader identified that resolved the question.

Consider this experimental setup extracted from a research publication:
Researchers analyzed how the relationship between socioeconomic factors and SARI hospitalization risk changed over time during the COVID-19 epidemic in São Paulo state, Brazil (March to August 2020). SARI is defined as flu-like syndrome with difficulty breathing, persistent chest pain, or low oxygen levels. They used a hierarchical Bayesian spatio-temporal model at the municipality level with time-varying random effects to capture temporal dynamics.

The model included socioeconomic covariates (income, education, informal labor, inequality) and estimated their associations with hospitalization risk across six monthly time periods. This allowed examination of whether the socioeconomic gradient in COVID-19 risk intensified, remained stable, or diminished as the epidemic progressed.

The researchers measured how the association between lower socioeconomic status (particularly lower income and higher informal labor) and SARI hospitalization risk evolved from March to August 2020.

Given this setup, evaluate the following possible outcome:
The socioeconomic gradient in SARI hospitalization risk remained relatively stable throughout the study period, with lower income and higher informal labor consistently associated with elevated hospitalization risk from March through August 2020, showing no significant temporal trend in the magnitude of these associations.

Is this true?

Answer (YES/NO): NO